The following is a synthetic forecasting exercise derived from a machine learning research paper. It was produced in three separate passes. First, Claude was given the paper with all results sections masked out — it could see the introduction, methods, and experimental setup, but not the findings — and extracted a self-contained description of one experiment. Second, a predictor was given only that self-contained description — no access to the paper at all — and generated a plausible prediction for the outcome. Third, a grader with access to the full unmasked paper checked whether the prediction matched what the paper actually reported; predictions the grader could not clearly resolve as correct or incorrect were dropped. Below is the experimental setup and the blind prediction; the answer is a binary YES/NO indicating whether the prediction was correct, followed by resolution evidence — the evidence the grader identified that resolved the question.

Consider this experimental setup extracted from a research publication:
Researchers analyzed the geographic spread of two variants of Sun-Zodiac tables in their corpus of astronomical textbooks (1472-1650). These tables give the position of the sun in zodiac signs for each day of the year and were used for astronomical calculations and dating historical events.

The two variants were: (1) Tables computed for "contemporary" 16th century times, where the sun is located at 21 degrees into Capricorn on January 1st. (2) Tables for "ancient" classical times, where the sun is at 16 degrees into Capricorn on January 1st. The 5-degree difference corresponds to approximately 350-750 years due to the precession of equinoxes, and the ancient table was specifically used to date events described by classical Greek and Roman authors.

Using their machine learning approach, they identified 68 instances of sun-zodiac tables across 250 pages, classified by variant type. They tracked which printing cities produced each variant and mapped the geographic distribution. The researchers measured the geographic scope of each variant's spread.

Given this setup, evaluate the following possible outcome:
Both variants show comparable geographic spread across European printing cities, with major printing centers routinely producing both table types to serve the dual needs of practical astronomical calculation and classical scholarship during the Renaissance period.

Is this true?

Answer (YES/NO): NO